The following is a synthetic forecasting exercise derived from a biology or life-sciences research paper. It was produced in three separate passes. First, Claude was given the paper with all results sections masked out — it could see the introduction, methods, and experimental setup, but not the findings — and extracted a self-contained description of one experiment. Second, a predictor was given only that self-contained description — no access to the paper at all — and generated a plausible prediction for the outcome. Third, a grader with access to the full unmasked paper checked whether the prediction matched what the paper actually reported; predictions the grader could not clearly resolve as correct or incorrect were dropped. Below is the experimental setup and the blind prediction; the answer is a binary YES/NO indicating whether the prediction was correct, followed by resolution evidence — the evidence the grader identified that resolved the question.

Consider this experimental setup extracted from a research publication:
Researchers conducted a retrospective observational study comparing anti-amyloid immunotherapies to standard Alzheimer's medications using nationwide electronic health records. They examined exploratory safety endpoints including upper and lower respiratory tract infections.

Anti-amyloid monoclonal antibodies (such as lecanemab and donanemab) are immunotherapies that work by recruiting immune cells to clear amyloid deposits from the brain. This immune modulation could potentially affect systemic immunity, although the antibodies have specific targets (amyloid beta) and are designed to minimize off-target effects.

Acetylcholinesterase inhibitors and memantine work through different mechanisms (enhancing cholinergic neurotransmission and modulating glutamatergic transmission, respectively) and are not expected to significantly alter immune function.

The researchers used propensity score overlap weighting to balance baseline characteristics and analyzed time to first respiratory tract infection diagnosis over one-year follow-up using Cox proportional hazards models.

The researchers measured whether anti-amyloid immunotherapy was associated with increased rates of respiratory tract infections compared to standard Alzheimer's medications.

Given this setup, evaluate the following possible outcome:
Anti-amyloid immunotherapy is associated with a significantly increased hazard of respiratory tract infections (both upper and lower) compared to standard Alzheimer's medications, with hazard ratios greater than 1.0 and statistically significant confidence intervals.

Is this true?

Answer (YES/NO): YES